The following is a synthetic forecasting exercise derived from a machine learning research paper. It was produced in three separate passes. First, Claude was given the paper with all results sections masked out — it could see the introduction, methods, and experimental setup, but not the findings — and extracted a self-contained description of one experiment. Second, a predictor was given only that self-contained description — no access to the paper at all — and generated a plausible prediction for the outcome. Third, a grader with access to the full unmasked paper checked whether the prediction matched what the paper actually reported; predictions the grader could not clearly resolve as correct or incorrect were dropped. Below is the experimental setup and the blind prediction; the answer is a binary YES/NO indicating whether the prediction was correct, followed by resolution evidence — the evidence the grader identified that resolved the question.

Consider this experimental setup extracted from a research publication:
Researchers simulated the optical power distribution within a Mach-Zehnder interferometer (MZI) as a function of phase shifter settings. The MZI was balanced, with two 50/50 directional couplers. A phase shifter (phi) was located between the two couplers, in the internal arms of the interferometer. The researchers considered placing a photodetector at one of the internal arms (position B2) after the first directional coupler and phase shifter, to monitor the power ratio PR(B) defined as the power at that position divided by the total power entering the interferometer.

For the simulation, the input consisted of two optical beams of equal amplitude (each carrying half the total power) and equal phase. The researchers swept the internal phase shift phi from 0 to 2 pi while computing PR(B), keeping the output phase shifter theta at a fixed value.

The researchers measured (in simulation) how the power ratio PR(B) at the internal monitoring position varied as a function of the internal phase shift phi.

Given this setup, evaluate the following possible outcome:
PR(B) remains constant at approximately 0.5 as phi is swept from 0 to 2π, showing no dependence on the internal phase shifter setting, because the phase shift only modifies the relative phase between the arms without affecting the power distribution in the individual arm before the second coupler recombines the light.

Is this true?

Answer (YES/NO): NO